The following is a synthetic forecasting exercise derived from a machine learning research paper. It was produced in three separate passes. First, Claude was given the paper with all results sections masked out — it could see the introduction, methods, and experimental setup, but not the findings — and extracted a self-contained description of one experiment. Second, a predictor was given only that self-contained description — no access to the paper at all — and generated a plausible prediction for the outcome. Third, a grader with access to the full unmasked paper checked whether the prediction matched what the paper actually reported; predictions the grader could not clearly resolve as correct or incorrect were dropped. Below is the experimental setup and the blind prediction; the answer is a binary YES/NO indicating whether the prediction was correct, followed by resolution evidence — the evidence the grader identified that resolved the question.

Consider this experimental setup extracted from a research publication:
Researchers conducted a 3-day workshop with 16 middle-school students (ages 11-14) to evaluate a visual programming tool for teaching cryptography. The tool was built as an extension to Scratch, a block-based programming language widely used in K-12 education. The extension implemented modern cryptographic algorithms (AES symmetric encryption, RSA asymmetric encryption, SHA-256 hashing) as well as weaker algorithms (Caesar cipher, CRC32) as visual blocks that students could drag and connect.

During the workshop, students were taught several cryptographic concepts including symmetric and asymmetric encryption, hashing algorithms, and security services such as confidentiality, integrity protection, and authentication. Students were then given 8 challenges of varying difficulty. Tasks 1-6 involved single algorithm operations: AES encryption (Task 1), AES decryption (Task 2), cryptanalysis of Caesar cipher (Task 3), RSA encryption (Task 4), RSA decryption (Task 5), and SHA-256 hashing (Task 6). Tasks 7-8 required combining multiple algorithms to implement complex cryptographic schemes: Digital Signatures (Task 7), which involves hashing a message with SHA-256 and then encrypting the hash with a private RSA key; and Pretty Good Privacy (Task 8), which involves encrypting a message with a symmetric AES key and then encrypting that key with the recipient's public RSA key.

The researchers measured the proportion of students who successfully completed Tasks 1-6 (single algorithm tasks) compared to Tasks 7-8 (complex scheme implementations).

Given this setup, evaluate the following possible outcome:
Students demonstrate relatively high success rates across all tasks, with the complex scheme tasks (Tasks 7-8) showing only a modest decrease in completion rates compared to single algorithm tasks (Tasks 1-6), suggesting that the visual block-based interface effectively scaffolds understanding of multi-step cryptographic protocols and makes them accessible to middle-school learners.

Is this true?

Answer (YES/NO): NO